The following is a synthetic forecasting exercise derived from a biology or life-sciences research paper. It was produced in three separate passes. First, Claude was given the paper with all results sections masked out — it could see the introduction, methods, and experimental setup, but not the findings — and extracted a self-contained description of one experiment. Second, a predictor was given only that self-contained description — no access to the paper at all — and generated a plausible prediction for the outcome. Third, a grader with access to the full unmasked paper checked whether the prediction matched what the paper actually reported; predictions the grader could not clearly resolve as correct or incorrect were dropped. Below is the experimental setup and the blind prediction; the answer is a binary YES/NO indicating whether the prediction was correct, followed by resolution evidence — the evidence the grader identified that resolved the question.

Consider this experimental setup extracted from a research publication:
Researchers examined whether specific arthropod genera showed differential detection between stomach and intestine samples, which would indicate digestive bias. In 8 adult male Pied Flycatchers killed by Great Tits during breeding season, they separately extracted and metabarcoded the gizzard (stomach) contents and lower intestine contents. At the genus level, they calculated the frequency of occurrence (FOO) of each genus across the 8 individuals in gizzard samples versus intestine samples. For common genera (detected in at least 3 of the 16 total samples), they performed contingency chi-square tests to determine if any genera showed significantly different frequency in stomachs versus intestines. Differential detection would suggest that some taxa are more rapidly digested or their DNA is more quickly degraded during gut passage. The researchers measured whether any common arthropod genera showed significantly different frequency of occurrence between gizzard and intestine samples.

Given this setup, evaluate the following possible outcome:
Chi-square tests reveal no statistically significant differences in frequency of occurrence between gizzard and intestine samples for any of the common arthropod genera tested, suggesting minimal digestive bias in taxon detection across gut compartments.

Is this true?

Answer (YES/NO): YES